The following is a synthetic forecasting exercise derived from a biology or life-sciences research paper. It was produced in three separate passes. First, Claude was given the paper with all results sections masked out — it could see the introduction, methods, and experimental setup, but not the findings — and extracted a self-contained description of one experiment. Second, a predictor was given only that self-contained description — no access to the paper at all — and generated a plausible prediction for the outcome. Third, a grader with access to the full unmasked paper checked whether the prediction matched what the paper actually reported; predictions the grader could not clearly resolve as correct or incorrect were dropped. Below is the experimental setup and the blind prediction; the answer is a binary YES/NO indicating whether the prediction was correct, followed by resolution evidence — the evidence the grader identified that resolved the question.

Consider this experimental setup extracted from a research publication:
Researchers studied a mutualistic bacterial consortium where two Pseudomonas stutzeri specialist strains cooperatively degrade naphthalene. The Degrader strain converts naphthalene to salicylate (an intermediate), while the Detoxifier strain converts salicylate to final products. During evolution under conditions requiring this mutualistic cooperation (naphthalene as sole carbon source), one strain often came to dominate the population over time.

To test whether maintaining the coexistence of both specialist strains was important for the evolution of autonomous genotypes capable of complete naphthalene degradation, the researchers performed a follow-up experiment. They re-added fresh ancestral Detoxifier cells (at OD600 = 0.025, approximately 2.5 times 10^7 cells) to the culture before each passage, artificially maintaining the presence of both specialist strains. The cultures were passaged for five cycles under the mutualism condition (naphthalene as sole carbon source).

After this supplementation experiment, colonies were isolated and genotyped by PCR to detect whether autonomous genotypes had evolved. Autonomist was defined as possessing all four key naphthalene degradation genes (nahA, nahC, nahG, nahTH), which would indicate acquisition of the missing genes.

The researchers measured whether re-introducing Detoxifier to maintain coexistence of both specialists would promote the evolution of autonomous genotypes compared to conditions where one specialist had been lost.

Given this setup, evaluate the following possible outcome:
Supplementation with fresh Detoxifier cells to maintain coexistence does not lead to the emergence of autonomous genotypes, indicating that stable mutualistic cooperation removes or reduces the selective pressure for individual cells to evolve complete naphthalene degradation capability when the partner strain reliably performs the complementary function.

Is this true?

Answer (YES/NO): NO